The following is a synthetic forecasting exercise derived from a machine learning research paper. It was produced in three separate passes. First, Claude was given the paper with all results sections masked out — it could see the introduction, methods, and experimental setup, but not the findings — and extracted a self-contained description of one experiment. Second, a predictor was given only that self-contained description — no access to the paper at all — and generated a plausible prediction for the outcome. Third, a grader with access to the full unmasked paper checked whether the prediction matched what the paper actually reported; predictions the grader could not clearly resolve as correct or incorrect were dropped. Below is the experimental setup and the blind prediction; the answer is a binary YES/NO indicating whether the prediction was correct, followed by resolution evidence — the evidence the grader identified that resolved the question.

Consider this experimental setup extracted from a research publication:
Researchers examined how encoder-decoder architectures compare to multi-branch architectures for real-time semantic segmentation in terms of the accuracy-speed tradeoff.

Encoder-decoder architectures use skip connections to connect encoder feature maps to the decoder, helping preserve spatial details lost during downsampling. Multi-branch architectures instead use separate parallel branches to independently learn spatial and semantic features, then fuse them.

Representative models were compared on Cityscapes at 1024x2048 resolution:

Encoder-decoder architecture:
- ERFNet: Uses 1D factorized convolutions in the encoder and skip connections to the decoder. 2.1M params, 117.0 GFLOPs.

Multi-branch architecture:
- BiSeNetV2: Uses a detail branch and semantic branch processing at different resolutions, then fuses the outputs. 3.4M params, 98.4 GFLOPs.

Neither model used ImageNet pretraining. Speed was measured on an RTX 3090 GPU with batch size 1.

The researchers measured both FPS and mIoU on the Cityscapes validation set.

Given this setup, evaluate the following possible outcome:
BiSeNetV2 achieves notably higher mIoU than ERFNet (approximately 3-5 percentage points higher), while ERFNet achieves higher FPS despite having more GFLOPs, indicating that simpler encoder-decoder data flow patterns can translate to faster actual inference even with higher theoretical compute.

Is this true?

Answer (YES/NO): NO